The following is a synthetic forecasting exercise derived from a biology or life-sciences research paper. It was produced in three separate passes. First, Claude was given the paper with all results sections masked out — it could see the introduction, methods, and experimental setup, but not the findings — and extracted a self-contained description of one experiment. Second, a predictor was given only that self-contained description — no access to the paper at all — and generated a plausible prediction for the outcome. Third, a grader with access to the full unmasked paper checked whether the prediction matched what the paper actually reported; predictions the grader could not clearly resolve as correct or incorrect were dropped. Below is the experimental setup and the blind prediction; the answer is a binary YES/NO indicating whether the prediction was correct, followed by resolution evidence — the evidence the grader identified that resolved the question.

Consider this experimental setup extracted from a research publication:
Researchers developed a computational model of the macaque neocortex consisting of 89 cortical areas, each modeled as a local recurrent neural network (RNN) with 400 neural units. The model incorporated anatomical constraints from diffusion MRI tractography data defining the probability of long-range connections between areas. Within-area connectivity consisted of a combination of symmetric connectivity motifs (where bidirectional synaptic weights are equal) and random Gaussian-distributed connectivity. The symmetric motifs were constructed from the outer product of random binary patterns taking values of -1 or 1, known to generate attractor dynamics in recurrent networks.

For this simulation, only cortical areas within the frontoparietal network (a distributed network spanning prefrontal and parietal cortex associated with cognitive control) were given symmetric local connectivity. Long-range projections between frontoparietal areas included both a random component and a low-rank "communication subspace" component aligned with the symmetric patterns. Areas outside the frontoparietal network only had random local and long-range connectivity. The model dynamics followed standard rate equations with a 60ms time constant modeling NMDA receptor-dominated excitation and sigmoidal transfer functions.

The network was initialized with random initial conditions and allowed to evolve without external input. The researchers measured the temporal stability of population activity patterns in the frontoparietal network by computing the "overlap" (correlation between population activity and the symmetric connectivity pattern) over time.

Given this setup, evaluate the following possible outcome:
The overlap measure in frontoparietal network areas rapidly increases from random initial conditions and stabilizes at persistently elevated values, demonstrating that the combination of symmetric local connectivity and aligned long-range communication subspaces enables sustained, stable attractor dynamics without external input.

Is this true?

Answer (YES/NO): YES